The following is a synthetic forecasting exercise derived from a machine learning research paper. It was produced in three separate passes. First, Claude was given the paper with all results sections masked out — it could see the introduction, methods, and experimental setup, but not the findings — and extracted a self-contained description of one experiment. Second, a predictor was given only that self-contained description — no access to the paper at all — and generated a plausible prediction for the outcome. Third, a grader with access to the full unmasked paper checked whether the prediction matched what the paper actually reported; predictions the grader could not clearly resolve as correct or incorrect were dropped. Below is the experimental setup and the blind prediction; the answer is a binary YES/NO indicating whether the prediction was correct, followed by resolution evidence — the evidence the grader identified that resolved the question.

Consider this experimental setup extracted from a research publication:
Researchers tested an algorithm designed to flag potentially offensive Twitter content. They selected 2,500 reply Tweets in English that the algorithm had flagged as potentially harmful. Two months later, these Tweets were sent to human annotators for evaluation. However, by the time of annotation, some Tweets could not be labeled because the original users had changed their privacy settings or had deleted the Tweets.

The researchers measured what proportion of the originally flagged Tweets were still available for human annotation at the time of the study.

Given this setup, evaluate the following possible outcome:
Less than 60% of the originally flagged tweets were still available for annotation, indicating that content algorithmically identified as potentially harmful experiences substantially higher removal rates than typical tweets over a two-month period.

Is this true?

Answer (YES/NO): NO